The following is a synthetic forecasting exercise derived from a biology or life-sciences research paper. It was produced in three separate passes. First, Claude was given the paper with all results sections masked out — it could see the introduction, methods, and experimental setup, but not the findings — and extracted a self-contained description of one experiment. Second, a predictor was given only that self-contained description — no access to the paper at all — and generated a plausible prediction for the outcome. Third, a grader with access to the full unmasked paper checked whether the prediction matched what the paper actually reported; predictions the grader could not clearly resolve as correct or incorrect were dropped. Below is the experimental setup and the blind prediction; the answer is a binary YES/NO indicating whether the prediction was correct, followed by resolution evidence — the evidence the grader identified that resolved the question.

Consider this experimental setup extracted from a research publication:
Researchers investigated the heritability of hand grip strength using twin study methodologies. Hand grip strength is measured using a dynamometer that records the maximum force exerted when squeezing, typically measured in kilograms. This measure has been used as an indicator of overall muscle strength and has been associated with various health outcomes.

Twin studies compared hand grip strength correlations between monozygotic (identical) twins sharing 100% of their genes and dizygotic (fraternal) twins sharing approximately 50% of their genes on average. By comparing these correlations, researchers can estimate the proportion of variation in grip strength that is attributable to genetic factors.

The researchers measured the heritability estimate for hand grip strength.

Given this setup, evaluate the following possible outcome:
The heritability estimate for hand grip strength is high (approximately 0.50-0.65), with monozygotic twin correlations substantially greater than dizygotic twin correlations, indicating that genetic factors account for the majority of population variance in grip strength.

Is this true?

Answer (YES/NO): YES